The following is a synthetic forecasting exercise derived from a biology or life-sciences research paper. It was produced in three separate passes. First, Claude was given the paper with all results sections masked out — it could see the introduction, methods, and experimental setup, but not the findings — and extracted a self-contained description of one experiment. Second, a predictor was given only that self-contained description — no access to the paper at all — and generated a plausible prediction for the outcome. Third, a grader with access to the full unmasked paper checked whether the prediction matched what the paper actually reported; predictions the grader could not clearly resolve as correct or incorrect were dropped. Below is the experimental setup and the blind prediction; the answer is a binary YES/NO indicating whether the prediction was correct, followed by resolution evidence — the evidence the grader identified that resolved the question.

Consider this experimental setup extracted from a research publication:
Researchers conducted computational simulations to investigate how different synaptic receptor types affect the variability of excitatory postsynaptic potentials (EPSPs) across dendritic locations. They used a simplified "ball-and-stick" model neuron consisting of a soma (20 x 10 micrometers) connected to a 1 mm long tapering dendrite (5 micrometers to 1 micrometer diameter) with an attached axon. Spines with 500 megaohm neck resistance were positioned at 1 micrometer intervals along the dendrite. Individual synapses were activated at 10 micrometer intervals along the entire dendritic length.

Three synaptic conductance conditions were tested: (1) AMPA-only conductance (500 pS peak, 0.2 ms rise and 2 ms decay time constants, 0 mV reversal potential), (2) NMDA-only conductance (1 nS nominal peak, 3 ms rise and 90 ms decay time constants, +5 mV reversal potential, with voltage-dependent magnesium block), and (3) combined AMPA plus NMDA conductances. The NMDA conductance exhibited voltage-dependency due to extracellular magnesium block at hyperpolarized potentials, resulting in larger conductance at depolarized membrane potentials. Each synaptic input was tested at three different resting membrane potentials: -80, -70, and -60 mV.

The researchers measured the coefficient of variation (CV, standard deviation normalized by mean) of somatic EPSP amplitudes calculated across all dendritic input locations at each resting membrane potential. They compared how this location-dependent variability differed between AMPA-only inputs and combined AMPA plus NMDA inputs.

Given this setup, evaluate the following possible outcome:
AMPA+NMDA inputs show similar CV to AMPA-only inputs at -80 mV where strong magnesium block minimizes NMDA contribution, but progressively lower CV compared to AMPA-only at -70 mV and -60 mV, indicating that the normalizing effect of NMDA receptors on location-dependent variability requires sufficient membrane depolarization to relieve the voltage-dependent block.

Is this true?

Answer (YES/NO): NO